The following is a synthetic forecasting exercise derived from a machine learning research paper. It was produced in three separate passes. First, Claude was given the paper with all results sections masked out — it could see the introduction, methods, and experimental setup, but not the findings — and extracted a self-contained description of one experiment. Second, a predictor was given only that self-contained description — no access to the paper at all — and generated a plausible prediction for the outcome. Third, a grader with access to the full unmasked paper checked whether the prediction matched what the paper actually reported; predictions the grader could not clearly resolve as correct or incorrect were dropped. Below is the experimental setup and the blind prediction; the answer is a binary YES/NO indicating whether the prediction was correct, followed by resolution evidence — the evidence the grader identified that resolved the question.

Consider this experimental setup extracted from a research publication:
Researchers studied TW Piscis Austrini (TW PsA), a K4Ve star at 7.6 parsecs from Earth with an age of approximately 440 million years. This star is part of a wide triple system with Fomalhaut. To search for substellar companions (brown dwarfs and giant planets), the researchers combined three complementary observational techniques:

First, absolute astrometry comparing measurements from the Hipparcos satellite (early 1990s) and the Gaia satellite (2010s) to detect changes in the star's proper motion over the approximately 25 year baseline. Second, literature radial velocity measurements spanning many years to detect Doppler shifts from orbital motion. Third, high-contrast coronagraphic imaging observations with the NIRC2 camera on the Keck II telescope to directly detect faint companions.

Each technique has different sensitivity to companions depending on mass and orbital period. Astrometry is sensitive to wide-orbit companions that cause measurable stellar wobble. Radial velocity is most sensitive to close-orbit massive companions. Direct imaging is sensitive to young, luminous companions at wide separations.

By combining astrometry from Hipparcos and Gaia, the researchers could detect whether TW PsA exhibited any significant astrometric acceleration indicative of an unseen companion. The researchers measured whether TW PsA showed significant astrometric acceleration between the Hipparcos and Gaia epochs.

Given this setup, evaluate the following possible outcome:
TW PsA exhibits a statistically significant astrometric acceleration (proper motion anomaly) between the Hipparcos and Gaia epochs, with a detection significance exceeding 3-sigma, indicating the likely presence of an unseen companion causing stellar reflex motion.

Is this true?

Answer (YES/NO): NO